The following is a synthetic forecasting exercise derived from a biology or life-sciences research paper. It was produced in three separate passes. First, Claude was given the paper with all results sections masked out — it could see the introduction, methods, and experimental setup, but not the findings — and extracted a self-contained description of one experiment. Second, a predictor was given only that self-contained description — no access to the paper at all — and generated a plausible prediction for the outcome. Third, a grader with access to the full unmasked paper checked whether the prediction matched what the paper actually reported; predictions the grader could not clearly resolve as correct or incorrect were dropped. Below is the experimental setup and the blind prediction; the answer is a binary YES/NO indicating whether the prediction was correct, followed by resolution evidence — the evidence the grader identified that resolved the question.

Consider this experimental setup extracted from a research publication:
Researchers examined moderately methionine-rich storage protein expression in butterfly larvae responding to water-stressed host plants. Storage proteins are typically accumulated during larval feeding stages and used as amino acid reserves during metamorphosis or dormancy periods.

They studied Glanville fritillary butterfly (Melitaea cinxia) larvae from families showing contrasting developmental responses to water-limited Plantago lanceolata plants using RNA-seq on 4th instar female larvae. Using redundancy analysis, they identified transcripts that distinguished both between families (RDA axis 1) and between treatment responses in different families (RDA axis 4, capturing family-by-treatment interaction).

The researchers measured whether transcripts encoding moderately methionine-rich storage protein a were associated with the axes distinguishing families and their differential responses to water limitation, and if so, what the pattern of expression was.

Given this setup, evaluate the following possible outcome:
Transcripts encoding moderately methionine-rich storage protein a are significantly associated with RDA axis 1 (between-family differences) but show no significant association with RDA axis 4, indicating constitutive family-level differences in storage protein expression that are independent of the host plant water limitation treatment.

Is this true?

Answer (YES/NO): NO